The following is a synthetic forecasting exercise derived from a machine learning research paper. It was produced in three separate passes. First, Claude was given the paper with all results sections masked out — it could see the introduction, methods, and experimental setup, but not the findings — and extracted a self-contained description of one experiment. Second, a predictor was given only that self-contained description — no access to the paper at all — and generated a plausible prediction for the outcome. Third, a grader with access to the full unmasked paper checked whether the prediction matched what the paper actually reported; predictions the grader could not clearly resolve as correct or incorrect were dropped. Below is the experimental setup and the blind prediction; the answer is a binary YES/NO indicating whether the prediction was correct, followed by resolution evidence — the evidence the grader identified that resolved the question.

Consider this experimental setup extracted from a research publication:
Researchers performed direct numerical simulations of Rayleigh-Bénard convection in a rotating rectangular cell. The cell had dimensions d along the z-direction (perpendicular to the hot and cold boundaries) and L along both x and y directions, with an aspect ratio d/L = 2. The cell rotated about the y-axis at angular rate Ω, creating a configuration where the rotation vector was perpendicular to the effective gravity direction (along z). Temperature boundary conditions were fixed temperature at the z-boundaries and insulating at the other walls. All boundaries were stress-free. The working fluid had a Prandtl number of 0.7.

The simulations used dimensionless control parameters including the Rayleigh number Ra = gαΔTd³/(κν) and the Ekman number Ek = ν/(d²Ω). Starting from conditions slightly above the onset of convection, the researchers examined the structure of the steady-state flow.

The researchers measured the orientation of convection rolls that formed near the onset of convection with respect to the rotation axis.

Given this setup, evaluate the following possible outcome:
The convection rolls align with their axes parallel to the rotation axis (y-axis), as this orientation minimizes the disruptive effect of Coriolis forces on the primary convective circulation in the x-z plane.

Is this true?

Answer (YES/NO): YES